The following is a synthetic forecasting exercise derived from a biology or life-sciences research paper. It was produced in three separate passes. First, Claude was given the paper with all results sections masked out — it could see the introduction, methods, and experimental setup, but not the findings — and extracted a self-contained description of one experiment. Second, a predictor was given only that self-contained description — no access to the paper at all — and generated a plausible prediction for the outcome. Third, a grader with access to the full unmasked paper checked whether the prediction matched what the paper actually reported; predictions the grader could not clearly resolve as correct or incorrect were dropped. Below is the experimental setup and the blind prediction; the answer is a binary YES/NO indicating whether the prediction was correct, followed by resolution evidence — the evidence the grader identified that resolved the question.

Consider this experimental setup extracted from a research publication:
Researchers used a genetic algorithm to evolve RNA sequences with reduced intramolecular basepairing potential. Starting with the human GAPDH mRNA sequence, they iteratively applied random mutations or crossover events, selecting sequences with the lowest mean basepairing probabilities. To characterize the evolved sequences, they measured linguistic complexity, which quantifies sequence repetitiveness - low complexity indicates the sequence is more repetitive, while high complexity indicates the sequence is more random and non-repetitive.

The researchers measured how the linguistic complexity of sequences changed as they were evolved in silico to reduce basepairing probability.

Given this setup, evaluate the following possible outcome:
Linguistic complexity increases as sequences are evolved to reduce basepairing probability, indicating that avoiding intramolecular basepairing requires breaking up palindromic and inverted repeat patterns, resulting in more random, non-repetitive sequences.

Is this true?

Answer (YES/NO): NO